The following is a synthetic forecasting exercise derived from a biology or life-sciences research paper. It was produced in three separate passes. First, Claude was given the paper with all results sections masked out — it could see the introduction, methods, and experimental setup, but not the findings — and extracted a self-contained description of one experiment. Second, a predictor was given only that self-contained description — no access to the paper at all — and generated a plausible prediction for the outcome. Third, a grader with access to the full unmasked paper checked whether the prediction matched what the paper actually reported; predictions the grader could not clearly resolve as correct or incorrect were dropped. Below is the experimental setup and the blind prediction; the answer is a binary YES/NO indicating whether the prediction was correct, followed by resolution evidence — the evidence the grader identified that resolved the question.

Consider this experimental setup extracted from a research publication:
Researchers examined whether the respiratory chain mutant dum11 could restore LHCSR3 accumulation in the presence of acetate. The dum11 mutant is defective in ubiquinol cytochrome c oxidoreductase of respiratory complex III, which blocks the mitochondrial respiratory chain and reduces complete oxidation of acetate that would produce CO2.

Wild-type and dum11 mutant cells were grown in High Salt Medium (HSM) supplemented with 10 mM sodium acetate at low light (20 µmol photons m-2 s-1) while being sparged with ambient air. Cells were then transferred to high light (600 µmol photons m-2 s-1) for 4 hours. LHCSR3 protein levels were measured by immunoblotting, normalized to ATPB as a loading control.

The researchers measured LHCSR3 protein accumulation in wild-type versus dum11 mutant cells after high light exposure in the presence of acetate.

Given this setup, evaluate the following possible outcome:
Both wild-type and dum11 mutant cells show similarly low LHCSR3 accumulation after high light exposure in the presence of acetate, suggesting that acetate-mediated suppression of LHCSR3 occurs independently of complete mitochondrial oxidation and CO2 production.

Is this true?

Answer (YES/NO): NO